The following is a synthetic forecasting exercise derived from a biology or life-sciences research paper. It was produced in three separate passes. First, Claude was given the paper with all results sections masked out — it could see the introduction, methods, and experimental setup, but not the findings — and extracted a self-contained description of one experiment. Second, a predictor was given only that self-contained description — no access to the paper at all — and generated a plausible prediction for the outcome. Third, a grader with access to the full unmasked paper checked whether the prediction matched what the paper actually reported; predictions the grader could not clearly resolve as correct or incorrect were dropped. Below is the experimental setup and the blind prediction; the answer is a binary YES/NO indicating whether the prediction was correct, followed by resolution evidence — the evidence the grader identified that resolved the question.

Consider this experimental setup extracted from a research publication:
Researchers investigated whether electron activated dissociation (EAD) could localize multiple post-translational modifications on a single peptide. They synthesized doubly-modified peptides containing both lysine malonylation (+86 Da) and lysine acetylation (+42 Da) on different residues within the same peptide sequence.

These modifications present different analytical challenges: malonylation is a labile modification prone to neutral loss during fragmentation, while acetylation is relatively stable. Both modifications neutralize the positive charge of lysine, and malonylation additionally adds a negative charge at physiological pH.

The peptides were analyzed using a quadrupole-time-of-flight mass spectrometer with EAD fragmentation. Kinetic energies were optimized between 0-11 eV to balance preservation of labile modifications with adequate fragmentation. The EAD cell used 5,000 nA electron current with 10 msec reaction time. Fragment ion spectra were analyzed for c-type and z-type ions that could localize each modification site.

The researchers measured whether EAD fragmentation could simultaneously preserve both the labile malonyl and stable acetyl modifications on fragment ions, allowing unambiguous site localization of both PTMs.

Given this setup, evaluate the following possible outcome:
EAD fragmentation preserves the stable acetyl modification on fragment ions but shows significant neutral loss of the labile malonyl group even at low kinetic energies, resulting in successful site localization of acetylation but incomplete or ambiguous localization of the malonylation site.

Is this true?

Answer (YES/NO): NO